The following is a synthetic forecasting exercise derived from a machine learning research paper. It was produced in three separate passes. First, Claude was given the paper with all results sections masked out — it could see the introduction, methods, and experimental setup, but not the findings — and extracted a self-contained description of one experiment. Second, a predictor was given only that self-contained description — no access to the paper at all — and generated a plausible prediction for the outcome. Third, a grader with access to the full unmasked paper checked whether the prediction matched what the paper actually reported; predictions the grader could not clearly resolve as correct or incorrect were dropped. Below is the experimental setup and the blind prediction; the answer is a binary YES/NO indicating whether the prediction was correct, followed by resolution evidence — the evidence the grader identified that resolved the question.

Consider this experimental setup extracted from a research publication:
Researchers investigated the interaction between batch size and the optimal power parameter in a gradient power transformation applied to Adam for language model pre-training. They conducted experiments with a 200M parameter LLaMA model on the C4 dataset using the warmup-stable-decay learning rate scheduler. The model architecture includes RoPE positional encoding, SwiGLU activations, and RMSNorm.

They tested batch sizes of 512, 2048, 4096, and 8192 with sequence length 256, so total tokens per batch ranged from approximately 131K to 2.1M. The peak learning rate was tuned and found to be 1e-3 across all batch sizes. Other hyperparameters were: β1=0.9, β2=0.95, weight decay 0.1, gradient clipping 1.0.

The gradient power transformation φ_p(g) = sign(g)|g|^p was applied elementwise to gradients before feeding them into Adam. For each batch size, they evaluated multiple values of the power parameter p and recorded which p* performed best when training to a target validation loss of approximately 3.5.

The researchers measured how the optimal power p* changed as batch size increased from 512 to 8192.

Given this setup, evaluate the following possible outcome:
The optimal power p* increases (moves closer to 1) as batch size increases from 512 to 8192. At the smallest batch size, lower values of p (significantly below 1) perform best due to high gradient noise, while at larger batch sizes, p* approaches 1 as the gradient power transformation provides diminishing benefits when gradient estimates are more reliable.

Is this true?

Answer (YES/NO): NO